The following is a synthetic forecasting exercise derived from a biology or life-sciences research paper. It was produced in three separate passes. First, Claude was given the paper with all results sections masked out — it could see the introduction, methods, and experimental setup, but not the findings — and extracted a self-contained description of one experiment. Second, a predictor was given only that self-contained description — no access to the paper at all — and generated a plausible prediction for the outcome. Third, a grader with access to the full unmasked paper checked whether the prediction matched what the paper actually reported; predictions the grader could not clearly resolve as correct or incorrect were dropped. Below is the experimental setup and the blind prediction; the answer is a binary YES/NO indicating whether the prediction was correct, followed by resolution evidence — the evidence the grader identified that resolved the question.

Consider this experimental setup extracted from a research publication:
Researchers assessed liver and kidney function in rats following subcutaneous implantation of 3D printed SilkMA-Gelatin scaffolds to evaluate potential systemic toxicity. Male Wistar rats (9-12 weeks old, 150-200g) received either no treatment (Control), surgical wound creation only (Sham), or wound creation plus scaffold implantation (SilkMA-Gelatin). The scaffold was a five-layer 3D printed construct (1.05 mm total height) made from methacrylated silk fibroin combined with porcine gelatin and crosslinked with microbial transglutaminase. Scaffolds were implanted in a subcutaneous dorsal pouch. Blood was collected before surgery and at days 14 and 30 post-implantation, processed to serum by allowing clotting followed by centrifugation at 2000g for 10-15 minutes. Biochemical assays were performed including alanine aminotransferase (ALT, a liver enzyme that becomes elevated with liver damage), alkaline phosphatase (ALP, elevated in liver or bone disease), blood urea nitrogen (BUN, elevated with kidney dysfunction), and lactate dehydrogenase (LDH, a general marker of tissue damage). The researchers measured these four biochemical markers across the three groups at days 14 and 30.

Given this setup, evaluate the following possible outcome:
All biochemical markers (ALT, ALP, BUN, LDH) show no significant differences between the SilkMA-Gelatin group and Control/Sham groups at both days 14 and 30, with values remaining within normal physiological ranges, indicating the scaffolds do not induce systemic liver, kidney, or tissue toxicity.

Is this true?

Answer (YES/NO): NO